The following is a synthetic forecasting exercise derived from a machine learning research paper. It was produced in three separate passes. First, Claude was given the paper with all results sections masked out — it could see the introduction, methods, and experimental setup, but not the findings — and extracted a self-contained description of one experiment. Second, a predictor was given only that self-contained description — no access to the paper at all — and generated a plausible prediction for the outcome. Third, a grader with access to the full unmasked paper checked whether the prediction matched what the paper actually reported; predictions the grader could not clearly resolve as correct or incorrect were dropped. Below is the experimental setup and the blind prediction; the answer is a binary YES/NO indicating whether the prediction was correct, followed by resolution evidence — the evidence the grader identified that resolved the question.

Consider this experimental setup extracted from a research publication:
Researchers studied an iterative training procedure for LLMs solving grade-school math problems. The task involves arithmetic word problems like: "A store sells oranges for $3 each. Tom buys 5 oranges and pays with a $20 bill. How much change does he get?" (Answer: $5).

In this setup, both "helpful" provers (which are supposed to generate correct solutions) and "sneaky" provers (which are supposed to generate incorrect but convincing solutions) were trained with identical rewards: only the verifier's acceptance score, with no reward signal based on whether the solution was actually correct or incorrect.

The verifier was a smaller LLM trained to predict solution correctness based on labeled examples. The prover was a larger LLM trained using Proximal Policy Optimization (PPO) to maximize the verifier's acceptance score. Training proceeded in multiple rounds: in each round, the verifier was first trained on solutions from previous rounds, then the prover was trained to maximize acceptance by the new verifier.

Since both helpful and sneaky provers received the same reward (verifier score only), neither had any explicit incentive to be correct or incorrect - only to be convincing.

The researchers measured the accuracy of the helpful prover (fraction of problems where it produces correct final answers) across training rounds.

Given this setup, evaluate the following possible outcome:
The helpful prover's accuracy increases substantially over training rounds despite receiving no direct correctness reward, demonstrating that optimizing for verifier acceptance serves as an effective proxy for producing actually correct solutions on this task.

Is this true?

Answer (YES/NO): NO